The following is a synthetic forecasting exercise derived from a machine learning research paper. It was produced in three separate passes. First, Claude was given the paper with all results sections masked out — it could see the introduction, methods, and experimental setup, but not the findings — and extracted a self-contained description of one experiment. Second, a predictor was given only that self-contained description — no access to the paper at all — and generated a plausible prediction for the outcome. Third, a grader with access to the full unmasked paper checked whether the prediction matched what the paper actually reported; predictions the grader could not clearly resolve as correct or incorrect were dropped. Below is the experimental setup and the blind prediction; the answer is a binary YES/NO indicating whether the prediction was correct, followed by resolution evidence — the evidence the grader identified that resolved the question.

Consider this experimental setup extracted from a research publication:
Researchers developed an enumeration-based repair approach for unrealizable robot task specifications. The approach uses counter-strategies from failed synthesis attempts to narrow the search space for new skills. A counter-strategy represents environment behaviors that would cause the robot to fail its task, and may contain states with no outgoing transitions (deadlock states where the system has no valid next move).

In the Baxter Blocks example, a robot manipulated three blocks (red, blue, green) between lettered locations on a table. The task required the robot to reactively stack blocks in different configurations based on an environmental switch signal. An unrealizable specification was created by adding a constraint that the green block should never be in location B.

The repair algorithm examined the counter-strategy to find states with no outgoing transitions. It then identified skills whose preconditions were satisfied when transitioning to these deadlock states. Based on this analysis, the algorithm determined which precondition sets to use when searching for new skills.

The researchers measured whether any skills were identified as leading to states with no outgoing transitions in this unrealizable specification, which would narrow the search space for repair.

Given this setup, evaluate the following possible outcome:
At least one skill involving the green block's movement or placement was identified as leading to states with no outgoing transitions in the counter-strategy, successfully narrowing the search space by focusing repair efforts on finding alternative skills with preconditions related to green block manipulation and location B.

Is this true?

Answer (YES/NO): NO